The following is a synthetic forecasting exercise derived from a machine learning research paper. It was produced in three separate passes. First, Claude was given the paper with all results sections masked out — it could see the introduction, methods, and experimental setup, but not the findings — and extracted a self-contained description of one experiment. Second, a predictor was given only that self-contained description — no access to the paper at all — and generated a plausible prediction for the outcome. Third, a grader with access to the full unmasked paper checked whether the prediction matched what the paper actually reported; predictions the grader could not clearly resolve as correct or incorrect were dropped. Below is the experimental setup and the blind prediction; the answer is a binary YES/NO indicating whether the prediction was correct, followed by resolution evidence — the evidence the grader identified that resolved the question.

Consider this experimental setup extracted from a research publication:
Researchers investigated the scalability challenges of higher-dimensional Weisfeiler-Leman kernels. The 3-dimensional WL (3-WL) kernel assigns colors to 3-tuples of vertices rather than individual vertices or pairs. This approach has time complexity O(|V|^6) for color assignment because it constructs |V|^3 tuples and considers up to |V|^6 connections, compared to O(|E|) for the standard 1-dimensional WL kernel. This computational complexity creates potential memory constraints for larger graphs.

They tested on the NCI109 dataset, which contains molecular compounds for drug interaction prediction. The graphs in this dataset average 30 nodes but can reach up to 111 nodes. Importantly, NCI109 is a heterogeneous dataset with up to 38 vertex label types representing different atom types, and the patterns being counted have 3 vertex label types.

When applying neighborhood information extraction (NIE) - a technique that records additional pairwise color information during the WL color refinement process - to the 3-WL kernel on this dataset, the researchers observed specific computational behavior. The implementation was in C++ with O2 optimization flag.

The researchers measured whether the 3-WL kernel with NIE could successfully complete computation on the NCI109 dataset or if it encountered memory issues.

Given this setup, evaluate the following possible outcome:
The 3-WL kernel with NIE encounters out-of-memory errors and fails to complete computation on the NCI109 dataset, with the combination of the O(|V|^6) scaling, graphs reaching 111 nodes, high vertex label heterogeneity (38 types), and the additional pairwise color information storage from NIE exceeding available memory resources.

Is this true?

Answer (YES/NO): YES